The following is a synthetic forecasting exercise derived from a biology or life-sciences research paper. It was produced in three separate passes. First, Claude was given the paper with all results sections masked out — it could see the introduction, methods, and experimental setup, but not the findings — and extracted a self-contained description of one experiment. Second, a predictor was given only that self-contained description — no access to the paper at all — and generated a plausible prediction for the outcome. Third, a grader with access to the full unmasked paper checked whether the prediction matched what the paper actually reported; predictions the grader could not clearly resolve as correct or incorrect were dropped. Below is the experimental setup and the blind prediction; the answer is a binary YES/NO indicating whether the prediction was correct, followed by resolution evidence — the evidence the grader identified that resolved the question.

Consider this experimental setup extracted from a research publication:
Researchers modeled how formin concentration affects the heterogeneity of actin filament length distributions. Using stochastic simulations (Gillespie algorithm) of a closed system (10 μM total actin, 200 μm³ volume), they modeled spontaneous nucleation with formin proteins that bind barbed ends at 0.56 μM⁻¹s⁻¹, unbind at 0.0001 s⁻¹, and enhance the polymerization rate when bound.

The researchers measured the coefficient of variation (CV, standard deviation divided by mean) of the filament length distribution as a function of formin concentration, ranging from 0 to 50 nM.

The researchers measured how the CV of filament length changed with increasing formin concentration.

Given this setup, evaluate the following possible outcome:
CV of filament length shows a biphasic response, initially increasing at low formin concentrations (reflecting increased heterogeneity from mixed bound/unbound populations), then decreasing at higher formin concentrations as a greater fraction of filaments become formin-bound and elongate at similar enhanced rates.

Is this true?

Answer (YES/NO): YES